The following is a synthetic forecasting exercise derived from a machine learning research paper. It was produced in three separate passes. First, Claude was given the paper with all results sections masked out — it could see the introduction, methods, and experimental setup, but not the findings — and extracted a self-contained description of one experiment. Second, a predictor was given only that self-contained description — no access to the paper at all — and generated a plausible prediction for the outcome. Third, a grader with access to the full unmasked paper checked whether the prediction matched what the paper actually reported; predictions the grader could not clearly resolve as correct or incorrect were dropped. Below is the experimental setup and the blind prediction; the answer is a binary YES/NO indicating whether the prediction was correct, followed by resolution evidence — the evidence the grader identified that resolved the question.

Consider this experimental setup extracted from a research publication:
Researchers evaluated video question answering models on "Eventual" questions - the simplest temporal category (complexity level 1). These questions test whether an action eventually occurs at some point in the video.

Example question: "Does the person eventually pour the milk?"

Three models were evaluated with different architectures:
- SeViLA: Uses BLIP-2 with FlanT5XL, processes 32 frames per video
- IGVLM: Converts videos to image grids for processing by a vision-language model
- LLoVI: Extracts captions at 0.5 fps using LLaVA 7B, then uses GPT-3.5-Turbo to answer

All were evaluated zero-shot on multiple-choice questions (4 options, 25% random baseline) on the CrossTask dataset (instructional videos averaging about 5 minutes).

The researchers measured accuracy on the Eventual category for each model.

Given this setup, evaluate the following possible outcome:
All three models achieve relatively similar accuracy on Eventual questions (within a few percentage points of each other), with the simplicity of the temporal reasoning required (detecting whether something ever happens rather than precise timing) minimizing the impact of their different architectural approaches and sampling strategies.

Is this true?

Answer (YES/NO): NO